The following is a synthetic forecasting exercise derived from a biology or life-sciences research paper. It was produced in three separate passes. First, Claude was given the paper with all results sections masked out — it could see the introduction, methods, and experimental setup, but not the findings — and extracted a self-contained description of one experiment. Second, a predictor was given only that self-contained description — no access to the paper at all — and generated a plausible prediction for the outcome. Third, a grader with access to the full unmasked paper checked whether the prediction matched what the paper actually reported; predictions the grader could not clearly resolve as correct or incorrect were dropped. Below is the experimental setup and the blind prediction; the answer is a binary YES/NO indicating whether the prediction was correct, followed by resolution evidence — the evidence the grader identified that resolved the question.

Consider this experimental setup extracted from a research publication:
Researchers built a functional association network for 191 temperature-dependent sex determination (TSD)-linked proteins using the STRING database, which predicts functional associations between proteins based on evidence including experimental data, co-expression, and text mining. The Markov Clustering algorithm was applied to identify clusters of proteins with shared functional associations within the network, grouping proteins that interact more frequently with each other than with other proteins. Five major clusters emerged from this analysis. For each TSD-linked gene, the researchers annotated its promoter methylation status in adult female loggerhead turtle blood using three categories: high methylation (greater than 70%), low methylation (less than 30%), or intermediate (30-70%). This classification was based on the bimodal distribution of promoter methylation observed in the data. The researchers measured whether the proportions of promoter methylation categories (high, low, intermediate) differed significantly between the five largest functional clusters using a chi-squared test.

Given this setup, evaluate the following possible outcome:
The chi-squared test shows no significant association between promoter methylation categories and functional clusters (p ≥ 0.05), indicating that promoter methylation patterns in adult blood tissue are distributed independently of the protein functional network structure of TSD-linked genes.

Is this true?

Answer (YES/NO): NO